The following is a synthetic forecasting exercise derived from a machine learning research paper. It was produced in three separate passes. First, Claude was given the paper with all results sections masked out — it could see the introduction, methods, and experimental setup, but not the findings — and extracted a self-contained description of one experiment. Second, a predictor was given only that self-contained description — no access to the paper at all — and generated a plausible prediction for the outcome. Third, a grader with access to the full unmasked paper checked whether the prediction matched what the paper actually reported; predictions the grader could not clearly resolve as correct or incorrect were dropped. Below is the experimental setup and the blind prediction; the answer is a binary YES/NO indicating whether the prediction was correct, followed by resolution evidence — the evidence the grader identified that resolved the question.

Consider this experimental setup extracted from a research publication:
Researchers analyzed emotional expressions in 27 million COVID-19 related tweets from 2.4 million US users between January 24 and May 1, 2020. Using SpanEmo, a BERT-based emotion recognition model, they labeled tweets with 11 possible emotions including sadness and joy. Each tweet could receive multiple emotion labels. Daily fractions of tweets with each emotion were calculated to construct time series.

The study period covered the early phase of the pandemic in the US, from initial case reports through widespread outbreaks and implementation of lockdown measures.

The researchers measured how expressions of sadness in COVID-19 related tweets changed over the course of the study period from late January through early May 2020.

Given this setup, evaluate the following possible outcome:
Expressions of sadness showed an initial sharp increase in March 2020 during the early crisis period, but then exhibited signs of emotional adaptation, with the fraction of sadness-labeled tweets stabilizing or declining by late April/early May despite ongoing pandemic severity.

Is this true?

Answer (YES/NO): NO